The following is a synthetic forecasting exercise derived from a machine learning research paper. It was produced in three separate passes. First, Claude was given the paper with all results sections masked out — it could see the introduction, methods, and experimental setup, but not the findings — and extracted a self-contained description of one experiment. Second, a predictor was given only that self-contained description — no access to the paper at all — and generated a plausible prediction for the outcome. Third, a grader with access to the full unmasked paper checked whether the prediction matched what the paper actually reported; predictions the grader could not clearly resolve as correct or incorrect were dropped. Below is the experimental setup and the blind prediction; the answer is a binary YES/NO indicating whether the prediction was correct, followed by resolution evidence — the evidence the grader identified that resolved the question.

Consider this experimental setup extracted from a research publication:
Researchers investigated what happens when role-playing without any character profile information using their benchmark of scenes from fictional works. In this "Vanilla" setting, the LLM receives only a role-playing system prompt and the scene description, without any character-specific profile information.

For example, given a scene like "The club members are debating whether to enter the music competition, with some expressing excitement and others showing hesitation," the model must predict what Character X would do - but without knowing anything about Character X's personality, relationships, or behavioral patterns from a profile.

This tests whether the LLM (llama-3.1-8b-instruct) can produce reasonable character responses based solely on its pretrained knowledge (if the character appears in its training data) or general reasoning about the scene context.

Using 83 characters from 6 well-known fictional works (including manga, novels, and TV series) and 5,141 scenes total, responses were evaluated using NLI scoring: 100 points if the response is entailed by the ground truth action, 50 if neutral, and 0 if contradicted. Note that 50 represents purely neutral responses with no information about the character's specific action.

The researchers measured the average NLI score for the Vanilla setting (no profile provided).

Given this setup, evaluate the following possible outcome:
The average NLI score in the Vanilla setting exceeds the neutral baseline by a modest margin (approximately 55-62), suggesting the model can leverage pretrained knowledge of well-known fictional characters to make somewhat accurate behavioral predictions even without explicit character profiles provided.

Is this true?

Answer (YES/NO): NO